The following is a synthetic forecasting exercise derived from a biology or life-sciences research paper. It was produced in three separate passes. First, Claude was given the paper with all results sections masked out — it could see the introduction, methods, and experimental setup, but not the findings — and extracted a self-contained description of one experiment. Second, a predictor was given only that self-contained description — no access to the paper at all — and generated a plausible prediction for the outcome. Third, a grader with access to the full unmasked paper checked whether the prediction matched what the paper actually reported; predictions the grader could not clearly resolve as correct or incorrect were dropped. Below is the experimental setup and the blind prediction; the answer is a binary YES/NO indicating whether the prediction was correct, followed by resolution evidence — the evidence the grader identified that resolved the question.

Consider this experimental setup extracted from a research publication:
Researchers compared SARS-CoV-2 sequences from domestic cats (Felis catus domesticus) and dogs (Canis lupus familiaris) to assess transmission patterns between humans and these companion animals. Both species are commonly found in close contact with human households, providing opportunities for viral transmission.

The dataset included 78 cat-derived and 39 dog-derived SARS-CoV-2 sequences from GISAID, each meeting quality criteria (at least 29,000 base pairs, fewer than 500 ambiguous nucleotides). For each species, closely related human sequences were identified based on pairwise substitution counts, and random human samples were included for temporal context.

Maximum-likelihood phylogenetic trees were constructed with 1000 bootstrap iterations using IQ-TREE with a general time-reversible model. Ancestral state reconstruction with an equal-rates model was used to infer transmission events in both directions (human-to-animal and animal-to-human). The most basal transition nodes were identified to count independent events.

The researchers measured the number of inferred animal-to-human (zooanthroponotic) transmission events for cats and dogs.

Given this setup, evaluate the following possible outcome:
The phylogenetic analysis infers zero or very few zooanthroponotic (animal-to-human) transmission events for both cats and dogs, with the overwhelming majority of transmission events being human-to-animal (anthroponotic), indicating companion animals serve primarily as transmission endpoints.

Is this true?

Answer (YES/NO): YES